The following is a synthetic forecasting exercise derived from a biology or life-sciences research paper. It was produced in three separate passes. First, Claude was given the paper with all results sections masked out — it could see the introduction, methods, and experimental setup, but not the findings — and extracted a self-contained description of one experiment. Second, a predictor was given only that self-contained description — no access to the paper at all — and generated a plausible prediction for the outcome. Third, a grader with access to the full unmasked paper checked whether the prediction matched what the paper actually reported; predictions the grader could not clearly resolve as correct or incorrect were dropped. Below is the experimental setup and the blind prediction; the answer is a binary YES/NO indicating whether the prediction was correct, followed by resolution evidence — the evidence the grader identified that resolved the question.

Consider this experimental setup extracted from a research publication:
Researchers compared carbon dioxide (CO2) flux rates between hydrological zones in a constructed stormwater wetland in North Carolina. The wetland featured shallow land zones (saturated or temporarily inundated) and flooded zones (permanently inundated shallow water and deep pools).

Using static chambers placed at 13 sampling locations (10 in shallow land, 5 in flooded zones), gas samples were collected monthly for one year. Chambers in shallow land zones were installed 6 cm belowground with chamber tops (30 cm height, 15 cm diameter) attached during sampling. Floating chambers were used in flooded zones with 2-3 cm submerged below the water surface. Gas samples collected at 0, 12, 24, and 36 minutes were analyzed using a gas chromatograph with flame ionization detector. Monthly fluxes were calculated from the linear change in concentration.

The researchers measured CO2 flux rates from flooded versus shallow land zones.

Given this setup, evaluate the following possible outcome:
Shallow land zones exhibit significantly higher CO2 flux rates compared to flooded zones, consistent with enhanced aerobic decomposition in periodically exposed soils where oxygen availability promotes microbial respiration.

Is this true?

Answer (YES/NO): NO